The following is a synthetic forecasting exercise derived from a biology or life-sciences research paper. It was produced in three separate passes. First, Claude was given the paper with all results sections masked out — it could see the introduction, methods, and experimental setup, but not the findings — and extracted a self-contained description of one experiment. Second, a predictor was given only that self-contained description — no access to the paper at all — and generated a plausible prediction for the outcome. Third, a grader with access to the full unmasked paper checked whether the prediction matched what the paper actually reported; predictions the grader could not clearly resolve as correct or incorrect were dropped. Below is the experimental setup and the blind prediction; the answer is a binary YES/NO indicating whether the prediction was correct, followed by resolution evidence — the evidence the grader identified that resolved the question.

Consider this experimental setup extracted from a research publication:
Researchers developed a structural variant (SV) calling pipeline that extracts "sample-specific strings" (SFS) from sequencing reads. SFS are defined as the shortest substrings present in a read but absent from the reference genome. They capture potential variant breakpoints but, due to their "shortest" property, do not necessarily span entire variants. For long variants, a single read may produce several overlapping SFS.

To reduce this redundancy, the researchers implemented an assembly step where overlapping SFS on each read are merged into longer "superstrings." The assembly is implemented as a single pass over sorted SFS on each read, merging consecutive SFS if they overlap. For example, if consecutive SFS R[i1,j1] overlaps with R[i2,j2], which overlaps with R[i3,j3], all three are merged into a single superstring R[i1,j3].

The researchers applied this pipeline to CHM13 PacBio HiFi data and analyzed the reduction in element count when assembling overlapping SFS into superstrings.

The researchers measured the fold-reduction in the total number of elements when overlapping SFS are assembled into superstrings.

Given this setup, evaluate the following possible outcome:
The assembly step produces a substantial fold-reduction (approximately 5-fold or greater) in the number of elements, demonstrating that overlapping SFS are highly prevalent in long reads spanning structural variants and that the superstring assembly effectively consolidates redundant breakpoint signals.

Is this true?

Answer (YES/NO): YES